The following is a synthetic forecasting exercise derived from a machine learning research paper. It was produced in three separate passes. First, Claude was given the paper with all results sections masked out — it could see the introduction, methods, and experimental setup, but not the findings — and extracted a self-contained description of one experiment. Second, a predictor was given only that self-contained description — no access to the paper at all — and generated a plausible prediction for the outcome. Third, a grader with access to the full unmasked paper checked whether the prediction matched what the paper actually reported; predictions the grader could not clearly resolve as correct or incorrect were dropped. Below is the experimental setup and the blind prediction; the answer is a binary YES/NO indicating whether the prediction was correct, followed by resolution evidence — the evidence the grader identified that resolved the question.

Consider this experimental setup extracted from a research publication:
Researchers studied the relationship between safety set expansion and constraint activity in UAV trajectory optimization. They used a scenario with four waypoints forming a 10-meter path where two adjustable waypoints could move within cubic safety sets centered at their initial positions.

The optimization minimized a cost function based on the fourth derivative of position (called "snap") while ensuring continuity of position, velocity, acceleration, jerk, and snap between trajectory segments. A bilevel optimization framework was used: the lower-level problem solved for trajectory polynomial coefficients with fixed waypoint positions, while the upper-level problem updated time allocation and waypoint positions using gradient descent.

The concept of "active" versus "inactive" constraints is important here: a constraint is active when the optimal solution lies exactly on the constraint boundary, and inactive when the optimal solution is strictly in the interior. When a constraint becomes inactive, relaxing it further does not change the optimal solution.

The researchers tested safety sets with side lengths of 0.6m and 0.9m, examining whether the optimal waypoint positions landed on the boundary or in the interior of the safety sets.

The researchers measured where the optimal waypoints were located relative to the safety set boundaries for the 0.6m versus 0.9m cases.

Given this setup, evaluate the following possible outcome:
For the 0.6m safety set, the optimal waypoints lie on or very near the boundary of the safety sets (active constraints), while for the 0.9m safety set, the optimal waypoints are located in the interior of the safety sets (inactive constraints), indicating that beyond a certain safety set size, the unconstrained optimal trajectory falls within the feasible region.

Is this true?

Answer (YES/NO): YES